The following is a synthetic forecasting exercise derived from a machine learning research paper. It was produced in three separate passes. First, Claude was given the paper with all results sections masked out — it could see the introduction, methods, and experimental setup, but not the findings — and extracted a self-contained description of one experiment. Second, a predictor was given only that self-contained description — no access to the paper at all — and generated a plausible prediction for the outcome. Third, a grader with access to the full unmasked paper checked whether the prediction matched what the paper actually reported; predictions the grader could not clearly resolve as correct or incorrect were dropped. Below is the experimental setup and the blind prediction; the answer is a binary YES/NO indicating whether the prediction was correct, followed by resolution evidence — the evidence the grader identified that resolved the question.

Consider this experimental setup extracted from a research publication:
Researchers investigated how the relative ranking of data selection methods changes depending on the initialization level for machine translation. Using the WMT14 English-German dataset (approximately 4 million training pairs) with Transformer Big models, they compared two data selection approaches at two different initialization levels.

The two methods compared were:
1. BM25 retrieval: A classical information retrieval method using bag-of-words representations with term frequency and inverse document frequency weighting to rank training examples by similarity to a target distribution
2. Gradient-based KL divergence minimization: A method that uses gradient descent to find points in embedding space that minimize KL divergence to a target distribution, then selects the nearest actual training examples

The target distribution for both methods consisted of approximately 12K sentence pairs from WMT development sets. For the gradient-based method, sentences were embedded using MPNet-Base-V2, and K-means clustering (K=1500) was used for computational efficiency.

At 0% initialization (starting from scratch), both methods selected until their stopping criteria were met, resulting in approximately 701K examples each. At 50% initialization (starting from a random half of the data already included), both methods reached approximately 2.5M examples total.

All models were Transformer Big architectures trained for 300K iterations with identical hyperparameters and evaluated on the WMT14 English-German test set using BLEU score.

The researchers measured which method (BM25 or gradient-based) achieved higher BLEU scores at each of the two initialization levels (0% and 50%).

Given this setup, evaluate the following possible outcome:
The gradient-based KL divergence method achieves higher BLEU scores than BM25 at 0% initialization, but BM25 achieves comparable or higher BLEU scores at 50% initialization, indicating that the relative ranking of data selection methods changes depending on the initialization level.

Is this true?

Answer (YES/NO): NO